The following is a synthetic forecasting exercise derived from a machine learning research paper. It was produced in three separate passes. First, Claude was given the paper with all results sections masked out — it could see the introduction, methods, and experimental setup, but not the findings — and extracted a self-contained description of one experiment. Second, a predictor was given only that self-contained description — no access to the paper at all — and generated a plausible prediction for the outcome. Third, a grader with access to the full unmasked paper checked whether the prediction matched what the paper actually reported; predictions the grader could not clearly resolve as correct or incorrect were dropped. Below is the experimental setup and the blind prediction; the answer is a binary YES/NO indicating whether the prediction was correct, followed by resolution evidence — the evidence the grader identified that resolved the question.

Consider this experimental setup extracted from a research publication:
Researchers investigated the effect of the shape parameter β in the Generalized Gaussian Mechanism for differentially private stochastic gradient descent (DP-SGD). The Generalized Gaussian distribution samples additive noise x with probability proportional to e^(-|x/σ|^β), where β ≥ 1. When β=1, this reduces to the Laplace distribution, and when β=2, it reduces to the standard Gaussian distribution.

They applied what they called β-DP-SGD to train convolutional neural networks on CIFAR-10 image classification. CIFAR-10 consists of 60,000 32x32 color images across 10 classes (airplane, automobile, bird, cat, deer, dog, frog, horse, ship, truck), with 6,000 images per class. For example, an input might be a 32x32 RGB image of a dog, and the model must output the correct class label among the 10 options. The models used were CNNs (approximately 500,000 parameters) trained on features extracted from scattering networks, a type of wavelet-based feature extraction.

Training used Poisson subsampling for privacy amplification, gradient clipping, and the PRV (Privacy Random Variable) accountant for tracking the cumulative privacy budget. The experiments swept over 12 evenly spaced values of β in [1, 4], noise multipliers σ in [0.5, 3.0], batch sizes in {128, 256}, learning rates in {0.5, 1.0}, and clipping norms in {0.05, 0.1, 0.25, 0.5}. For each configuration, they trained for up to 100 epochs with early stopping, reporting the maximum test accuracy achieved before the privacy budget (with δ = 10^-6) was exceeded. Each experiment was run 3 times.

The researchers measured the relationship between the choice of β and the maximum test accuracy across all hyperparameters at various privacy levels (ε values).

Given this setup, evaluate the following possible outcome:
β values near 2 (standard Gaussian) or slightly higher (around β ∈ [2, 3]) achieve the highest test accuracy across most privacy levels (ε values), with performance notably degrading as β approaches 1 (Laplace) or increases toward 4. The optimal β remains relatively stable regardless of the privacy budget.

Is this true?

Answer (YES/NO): NO